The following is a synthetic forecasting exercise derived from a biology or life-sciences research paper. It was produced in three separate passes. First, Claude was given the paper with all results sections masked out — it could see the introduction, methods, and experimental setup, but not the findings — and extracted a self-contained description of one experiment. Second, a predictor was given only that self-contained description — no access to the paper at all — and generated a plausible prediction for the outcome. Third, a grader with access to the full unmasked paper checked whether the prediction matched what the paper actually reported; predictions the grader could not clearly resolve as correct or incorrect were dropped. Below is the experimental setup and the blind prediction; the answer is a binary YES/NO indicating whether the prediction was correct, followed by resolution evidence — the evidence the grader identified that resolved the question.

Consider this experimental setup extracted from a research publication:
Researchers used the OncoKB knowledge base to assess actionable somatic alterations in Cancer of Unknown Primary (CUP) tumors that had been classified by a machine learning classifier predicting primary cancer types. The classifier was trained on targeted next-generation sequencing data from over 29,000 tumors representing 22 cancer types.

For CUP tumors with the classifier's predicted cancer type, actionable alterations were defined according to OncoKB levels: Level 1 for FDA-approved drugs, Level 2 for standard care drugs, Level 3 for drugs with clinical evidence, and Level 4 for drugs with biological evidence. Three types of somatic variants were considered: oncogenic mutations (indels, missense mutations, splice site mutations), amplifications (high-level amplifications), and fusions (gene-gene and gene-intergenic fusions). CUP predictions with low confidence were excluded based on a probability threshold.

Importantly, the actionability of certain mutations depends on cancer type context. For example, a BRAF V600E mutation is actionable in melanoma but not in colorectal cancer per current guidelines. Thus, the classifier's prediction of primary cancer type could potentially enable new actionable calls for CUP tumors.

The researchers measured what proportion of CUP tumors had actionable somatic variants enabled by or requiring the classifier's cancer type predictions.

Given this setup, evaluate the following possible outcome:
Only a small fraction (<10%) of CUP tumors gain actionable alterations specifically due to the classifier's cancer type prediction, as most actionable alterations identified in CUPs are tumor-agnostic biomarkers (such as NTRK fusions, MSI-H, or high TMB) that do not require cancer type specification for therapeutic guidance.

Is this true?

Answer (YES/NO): NO